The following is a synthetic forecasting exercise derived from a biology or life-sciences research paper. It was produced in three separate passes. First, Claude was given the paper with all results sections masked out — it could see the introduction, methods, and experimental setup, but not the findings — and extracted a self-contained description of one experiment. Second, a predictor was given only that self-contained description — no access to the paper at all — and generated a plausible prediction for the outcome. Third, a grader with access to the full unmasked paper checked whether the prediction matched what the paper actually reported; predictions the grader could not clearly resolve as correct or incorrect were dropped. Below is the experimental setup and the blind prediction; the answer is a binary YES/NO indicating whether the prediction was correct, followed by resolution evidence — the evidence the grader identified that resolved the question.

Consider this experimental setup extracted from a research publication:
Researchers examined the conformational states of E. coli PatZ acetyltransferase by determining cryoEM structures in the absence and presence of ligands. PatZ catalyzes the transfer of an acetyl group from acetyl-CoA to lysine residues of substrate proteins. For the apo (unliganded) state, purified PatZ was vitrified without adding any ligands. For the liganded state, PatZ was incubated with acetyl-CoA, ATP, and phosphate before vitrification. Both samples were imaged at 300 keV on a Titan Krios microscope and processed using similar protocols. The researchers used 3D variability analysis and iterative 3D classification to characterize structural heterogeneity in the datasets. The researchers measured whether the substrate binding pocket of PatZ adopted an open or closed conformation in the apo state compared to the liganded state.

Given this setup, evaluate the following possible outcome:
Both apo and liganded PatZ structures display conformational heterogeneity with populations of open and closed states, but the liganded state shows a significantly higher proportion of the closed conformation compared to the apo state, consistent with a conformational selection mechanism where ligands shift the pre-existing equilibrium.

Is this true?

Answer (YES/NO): NO